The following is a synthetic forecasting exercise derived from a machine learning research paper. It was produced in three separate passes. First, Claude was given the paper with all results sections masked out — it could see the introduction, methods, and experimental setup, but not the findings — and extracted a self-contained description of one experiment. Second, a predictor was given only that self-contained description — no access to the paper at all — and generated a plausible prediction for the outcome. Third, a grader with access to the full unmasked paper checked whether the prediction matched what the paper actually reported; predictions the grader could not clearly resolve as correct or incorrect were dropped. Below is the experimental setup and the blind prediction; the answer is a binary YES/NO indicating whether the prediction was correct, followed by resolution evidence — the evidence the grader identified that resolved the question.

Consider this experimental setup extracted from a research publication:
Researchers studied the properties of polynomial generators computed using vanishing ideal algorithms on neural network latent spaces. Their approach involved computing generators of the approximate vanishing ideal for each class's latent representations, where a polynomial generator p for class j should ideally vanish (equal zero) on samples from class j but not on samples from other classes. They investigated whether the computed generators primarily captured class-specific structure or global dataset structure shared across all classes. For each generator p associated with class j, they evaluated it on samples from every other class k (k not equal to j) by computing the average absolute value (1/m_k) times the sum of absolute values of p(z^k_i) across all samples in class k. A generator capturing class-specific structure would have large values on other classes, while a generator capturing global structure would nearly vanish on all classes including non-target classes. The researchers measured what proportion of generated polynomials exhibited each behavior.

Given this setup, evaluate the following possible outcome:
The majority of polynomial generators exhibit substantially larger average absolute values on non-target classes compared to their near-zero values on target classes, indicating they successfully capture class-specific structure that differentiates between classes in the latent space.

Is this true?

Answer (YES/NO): NO